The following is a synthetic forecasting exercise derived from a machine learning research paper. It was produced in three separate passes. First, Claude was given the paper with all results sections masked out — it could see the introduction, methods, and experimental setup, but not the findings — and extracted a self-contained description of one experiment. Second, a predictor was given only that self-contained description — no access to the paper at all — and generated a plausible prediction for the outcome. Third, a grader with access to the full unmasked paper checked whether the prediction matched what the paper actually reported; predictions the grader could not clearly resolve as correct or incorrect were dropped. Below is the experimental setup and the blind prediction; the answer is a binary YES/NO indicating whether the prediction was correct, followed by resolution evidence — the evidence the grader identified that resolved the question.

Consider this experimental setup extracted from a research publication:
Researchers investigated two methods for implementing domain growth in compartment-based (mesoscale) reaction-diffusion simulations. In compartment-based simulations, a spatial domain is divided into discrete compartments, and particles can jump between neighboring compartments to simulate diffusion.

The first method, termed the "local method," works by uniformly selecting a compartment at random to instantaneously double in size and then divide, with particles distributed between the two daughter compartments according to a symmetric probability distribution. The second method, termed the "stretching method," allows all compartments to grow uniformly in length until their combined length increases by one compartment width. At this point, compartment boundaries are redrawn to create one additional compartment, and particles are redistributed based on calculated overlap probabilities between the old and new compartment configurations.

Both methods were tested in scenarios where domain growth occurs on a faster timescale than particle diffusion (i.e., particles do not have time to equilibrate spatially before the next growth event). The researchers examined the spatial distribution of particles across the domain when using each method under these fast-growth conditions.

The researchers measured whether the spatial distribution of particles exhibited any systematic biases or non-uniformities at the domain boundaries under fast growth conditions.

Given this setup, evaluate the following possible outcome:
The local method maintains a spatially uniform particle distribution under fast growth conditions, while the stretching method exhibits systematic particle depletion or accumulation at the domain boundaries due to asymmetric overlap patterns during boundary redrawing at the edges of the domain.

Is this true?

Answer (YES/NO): NO